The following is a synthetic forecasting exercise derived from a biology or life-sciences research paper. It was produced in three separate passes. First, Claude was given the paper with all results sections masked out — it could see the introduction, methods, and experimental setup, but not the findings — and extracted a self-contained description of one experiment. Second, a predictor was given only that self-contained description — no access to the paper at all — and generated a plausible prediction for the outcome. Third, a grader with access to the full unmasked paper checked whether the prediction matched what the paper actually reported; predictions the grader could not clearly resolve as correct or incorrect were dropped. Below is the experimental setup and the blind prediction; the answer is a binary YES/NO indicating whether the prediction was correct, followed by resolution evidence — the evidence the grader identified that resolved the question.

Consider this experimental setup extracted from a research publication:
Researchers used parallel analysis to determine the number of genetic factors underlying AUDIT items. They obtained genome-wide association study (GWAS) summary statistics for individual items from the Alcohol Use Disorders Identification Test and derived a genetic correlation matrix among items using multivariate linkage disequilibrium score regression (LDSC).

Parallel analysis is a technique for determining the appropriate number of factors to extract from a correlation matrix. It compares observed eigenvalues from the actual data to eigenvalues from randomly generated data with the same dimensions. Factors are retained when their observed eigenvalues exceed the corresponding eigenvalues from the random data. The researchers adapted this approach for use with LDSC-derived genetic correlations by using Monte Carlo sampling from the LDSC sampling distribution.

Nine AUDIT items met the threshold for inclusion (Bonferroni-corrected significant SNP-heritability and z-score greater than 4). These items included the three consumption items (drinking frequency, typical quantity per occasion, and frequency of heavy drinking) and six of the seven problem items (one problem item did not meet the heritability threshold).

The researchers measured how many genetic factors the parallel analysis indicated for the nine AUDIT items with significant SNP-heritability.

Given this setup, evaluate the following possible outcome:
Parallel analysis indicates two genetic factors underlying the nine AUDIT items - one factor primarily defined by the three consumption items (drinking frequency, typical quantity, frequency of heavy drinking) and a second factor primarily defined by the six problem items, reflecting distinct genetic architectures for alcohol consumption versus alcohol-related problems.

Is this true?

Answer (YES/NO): NO